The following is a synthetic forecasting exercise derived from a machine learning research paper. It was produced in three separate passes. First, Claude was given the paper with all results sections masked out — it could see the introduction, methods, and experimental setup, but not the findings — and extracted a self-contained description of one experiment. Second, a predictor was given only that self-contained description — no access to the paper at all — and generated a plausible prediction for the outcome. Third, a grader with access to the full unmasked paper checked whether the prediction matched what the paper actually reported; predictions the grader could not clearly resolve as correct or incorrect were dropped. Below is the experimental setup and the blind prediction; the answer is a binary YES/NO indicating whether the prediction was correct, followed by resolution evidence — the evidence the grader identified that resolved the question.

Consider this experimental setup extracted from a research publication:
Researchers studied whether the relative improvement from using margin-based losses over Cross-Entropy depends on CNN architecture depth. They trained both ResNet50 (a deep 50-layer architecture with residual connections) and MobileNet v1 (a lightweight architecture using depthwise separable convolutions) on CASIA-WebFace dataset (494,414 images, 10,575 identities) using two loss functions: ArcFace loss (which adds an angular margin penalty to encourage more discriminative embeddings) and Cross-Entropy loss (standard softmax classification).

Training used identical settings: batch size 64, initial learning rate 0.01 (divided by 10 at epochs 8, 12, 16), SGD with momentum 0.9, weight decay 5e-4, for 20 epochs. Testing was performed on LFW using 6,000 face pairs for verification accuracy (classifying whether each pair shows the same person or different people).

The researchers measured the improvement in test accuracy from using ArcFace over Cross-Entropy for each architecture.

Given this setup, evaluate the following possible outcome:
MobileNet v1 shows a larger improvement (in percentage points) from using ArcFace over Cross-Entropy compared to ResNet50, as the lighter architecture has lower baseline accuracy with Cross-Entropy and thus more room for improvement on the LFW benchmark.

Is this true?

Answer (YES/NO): YES